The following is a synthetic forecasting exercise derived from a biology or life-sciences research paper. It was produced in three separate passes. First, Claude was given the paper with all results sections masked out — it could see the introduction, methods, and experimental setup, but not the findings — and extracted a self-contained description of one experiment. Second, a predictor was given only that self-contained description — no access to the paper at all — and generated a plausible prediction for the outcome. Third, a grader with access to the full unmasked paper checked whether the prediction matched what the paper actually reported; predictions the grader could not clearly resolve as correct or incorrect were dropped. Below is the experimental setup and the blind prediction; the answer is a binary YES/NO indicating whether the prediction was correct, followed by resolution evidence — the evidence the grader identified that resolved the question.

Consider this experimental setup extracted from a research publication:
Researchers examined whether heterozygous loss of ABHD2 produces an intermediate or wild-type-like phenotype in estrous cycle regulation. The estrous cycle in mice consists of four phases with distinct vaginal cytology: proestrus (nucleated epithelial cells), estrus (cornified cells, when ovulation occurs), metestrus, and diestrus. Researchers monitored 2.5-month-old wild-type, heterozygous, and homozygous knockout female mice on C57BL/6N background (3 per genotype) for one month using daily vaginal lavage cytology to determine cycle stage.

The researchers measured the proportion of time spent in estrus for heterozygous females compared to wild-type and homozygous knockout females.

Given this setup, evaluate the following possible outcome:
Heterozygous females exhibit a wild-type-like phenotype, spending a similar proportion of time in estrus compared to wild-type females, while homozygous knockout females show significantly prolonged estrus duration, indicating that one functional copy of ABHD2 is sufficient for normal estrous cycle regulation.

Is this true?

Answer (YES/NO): NO